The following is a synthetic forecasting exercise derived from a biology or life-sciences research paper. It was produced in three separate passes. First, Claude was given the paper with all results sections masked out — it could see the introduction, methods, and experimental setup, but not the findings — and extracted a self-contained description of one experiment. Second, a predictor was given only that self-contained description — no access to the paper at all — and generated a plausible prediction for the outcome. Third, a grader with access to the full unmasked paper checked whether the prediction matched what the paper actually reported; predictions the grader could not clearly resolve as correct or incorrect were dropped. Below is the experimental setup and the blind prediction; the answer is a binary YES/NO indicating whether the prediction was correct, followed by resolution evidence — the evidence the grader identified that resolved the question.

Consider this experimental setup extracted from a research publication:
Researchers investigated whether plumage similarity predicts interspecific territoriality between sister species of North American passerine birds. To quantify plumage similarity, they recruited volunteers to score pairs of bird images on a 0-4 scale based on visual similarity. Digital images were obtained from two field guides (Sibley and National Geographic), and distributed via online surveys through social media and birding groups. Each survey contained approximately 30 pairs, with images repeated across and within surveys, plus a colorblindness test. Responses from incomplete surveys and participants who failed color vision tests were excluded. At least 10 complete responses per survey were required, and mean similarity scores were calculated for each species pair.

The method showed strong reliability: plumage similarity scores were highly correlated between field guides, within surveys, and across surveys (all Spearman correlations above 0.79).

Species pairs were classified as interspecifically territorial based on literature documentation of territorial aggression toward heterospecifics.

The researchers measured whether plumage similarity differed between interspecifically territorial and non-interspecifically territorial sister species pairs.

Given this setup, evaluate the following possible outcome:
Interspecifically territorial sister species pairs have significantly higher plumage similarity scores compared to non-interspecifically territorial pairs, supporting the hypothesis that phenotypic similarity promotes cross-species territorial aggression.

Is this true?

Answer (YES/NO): NO